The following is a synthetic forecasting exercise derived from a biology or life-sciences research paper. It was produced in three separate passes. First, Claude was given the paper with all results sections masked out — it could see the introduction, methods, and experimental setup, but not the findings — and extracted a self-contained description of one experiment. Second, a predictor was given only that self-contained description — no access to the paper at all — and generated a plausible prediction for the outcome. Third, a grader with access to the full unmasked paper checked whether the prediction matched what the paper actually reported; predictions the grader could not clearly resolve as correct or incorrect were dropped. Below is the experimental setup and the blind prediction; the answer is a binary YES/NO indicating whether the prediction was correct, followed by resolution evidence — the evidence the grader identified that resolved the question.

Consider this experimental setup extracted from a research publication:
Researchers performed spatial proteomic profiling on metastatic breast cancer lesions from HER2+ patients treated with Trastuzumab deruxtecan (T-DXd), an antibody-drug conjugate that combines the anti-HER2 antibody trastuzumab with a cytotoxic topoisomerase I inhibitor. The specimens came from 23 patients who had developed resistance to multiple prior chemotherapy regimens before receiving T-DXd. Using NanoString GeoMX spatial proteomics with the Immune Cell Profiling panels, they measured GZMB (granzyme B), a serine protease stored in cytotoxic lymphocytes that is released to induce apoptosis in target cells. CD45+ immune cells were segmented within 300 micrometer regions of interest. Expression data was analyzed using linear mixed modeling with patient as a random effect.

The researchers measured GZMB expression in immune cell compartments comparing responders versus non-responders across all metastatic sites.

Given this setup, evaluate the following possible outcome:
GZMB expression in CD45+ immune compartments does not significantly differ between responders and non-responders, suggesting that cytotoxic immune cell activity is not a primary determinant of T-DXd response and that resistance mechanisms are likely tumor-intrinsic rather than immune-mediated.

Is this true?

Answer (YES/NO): NO